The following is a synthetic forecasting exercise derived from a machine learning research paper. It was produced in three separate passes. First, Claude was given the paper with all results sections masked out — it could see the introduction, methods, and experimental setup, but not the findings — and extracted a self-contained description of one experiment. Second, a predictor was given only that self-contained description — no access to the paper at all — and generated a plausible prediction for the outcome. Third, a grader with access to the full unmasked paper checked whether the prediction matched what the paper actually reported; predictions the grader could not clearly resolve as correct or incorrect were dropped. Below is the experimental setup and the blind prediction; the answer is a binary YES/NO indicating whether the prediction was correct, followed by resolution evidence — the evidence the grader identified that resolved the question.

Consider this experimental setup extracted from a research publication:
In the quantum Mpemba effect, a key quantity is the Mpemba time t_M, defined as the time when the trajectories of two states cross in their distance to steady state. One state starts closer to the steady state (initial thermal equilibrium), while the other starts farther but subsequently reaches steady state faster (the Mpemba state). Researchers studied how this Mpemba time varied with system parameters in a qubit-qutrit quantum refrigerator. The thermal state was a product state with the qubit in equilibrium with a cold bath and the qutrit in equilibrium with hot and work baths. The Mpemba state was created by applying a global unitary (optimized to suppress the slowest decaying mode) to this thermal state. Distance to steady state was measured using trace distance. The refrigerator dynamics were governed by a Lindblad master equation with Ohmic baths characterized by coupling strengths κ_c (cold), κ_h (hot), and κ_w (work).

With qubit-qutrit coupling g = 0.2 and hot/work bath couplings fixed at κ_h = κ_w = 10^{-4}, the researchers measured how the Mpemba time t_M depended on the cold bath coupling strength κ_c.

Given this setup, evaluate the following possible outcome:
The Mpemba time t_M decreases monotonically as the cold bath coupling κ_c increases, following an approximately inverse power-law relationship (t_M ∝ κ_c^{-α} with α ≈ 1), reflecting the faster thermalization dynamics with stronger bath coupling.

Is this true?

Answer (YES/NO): NO